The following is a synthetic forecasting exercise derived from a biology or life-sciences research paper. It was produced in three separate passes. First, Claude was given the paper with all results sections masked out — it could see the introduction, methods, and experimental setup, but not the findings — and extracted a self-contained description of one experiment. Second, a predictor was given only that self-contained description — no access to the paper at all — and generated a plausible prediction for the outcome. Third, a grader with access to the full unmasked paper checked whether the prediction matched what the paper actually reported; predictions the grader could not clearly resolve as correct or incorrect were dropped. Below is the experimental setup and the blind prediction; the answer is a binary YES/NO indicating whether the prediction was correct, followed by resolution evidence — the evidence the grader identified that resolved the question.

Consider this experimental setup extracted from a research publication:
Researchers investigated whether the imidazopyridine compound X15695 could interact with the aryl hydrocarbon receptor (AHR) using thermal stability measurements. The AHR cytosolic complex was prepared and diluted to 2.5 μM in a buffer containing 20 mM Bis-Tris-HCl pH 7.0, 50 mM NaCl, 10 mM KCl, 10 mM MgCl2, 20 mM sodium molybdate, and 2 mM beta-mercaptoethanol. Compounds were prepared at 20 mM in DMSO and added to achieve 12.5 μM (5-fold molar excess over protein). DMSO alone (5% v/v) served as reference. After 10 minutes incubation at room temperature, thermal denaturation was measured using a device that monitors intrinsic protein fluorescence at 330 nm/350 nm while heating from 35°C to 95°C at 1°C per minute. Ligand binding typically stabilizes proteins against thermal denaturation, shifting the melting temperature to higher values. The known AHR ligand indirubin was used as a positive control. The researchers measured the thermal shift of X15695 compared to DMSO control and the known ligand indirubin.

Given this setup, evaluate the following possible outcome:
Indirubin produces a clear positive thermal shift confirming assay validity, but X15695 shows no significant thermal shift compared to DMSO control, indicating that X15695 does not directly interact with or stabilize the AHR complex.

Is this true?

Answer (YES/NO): NO